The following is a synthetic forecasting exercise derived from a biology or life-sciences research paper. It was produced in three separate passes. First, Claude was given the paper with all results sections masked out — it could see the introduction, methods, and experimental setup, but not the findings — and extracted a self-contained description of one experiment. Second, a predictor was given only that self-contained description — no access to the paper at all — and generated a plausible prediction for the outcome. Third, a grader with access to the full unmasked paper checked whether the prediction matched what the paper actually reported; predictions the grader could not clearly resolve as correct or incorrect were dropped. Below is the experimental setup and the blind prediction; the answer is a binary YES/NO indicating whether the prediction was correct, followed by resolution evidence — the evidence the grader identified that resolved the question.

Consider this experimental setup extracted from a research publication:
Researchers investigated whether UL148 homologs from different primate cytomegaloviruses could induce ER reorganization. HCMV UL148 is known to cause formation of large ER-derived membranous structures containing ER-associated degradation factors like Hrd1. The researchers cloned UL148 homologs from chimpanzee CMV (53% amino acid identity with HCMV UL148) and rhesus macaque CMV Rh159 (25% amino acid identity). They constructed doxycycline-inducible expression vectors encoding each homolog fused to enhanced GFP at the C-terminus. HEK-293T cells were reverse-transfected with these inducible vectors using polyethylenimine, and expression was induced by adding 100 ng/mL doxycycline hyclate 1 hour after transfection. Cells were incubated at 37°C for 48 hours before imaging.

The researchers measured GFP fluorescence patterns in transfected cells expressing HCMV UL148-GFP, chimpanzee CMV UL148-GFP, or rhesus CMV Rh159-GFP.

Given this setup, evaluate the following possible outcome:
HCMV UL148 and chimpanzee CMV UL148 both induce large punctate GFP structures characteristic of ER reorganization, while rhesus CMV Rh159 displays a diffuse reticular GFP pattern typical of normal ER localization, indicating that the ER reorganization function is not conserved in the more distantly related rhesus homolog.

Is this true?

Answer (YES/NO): NO